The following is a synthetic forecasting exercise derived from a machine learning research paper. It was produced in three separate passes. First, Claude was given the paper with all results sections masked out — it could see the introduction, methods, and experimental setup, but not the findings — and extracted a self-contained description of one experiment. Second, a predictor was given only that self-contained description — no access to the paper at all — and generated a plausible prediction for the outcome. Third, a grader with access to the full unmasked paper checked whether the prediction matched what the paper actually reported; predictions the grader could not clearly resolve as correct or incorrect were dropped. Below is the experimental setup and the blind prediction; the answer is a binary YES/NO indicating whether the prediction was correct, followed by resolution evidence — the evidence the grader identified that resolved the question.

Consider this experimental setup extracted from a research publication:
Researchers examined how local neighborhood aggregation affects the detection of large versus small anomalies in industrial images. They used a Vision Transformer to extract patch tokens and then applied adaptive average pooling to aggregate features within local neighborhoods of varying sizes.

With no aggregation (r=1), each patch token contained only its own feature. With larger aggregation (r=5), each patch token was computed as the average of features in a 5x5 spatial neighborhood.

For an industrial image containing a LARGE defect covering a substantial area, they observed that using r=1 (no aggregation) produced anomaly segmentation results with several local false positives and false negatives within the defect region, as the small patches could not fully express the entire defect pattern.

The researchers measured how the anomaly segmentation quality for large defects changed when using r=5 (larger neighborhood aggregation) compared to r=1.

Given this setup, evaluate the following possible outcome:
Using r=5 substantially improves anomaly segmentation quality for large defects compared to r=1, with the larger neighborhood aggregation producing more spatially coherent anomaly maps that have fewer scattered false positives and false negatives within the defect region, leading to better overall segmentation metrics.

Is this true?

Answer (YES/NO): YES